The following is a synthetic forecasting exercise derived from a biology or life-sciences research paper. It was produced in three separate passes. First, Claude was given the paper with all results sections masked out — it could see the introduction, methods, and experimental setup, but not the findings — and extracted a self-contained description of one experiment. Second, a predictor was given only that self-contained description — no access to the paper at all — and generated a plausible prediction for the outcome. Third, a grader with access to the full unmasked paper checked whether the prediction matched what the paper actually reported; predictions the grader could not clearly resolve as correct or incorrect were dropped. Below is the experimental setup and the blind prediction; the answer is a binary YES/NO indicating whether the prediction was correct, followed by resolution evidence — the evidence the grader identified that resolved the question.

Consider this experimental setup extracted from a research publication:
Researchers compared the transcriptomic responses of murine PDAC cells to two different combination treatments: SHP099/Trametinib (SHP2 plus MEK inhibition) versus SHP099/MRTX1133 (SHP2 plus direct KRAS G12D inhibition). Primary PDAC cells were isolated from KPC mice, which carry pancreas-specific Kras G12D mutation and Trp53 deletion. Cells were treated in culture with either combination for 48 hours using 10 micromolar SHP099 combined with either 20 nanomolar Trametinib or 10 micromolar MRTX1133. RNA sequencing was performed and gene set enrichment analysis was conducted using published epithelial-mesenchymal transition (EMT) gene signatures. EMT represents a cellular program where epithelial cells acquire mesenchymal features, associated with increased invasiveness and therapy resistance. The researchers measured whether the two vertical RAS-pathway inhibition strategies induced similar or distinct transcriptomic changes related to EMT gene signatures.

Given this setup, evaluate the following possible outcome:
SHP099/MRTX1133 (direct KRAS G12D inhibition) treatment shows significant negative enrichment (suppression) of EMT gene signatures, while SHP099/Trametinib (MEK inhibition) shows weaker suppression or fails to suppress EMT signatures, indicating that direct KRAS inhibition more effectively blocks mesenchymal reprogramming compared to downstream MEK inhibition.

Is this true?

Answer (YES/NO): NO